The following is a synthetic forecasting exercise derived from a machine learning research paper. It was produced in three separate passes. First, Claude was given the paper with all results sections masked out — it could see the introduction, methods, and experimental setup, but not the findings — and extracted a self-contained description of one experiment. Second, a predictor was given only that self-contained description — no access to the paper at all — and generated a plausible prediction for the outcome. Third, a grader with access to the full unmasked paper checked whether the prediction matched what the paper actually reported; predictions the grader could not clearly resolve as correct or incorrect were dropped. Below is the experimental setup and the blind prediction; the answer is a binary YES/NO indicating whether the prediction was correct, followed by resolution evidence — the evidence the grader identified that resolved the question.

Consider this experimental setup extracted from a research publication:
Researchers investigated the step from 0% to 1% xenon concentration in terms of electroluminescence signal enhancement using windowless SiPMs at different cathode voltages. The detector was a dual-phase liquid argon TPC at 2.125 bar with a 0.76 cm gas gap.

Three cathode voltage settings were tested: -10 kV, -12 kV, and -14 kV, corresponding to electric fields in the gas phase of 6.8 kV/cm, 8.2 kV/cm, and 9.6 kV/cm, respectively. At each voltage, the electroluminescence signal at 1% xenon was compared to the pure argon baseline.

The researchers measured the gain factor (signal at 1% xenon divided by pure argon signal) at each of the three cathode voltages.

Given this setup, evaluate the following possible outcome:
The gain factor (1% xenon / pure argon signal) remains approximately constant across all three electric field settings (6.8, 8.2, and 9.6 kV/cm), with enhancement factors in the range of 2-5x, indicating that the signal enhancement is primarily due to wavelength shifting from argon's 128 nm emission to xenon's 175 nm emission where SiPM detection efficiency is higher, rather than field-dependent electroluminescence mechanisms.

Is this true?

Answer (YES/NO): NO